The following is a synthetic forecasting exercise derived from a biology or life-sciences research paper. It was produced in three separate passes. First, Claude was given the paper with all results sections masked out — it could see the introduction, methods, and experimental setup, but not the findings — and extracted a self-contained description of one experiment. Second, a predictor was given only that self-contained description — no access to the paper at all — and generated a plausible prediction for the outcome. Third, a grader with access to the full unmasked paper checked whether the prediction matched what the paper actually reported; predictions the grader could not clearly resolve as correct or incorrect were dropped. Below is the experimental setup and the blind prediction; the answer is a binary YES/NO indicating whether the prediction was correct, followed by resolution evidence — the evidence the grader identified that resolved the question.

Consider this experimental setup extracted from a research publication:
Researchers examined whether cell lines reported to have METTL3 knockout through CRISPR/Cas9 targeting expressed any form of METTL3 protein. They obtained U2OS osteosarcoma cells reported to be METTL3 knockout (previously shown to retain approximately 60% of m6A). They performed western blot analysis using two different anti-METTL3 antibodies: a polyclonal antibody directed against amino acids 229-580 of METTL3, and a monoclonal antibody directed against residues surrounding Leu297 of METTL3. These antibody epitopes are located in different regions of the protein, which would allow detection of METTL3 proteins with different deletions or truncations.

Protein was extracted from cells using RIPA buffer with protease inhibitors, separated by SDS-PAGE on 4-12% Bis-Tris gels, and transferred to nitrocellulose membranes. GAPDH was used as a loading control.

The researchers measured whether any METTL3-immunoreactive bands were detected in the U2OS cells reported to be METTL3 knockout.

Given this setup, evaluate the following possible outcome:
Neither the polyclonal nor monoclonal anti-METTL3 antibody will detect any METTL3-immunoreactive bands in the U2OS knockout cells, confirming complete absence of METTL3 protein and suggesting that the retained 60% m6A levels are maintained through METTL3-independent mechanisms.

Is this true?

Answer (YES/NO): NO